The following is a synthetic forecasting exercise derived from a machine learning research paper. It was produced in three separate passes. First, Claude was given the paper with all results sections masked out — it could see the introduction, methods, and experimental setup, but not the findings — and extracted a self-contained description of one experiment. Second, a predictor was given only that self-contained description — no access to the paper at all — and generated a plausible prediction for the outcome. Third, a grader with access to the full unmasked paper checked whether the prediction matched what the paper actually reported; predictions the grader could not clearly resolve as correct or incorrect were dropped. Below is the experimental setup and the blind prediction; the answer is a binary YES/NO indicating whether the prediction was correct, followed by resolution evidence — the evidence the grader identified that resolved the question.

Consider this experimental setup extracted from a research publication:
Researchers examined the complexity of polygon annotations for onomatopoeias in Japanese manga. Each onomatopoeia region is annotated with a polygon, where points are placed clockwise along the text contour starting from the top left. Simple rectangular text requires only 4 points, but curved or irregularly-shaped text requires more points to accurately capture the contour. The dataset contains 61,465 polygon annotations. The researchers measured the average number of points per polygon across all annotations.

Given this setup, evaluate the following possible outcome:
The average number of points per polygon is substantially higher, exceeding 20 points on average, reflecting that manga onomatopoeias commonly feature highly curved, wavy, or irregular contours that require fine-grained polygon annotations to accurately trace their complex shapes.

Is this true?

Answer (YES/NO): NO